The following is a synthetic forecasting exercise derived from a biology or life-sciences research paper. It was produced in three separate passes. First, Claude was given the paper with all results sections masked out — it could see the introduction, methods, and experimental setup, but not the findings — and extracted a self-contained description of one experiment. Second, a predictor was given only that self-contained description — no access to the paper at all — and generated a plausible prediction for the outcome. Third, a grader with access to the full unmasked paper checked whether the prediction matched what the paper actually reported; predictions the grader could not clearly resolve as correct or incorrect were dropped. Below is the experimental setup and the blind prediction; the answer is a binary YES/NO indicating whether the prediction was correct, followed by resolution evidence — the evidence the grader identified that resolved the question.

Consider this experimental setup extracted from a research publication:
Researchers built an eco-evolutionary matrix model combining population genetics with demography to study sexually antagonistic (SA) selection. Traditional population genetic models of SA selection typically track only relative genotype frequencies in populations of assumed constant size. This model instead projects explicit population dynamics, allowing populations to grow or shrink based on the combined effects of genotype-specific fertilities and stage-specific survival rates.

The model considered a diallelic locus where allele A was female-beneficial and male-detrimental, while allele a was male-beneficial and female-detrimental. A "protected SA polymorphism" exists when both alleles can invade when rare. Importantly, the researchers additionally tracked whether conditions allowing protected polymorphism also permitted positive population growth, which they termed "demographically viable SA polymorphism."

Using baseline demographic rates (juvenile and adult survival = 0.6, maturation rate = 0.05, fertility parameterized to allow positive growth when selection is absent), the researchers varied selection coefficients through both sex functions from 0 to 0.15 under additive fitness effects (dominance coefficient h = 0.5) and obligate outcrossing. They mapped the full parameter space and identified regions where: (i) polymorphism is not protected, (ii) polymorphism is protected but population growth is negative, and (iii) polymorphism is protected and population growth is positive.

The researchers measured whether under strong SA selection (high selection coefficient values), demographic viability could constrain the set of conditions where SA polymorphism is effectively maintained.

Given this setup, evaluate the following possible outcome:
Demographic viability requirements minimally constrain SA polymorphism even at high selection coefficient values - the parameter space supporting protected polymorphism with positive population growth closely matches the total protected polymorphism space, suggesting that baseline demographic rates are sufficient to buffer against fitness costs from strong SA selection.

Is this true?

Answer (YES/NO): NO